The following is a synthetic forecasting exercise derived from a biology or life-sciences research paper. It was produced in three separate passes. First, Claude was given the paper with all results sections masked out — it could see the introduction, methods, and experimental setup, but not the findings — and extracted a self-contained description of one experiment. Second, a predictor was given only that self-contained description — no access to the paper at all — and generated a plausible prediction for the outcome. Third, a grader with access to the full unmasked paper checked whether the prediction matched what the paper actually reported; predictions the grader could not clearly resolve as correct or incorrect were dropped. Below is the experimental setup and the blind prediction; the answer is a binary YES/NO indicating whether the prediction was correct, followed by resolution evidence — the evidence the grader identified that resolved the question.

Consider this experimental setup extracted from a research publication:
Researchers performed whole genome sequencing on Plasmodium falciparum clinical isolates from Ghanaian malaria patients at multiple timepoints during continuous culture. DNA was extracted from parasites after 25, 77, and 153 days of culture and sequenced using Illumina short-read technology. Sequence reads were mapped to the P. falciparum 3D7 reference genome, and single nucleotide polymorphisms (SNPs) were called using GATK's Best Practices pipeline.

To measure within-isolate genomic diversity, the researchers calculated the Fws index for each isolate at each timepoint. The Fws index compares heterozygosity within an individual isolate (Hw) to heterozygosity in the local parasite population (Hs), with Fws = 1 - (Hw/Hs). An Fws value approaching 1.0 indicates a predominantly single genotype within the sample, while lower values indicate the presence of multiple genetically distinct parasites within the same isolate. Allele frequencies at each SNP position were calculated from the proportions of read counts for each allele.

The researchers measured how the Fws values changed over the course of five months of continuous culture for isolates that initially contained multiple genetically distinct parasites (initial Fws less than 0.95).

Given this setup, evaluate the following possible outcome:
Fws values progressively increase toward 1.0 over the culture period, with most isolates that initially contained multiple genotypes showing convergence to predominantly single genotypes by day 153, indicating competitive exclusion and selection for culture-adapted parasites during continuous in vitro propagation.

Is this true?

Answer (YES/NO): YES